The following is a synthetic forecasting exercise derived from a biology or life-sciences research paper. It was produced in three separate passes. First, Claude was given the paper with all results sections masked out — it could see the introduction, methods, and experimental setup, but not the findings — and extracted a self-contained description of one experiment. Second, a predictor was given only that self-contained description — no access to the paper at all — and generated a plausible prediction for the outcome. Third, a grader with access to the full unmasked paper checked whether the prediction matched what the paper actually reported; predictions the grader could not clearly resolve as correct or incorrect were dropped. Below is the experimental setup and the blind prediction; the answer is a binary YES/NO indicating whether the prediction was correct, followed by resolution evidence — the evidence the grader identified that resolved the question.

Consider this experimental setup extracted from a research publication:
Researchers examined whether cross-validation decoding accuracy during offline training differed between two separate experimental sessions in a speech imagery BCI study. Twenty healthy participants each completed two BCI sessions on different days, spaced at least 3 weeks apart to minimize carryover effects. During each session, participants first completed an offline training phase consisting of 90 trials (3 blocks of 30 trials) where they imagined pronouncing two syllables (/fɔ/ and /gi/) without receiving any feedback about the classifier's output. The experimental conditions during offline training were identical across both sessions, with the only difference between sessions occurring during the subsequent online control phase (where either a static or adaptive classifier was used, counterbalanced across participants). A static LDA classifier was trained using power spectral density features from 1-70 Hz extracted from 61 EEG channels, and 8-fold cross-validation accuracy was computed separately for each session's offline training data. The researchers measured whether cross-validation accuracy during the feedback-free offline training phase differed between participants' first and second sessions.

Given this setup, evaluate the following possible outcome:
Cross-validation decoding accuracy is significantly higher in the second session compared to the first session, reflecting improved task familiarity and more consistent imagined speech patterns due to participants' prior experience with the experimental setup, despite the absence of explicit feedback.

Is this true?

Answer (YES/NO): NO